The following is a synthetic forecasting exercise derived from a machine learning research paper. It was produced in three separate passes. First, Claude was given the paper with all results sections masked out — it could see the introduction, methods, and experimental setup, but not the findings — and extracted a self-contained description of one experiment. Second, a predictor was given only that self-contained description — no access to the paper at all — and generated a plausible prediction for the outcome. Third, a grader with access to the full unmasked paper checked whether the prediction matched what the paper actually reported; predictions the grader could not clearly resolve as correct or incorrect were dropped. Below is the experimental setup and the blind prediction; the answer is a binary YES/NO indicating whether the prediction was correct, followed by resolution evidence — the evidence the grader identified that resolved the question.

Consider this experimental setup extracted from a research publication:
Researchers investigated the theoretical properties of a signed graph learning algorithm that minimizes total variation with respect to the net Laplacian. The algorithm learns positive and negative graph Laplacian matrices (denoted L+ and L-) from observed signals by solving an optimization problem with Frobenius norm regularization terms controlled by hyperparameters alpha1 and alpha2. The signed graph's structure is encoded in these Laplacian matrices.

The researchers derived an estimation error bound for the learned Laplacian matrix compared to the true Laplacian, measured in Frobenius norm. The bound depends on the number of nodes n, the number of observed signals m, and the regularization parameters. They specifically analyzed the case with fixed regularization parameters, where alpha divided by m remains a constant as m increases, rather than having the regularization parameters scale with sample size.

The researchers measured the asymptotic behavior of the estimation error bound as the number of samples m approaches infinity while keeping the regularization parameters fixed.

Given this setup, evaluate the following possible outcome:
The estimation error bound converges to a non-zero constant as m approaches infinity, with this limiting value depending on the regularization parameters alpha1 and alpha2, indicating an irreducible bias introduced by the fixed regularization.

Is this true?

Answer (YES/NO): NO